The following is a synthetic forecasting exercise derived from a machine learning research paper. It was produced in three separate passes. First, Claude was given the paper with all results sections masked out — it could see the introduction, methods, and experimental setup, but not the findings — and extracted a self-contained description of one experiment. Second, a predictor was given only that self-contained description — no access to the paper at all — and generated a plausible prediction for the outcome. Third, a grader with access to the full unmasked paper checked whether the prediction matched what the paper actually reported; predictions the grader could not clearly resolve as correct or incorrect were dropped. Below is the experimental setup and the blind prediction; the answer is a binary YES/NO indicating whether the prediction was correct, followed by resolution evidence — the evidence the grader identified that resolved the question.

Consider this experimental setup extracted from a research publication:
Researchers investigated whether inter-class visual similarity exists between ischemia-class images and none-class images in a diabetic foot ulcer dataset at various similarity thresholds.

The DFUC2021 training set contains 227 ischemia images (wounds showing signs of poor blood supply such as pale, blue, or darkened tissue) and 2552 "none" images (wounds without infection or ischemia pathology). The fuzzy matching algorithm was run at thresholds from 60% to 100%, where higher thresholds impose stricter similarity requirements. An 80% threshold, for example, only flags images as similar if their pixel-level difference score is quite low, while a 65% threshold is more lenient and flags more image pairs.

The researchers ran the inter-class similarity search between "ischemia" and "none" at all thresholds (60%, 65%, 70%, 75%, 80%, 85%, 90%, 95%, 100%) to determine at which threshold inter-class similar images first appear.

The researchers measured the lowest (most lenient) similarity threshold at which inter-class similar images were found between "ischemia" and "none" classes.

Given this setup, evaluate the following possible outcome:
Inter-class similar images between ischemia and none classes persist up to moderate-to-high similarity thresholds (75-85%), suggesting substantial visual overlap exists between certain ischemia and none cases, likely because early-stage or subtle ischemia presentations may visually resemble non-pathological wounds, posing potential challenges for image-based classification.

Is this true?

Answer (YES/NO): NO